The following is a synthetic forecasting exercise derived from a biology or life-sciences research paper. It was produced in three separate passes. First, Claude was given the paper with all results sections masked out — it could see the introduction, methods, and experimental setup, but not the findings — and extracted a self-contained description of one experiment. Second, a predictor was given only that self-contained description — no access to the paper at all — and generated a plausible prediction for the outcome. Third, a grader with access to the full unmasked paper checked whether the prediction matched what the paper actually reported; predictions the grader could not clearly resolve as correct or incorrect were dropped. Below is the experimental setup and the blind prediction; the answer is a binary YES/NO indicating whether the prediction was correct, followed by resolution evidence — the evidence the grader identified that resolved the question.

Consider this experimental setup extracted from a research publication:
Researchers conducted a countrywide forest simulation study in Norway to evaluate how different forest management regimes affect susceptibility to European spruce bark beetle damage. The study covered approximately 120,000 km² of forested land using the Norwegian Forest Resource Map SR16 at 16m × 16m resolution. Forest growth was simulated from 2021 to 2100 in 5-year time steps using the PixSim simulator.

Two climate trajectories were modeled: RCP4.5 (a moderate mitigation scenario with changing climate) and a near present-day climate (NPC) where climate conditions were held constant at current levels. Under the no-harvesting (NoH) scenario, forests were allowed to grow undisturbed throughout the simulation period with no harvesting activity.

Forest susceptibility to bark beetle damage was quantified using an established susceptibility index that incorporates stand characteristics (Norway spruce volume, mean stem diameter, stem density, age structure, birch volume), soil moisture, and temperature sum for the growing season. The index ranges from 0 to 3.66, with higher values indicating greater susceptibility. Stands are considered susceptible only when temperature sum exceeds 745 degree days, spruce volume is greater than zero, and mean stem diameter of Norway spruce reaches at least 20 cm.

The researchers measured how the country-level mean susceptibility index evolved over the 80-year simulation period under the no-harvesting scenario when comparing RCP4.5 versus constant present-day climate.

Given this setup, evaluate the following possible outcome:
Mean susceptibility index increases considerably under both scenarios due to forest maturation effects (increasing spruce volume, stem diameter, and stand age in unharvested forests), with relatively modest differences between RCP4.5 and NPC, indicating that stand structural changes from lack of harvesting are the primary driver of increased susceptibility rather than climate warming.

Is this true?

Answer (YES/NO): YES